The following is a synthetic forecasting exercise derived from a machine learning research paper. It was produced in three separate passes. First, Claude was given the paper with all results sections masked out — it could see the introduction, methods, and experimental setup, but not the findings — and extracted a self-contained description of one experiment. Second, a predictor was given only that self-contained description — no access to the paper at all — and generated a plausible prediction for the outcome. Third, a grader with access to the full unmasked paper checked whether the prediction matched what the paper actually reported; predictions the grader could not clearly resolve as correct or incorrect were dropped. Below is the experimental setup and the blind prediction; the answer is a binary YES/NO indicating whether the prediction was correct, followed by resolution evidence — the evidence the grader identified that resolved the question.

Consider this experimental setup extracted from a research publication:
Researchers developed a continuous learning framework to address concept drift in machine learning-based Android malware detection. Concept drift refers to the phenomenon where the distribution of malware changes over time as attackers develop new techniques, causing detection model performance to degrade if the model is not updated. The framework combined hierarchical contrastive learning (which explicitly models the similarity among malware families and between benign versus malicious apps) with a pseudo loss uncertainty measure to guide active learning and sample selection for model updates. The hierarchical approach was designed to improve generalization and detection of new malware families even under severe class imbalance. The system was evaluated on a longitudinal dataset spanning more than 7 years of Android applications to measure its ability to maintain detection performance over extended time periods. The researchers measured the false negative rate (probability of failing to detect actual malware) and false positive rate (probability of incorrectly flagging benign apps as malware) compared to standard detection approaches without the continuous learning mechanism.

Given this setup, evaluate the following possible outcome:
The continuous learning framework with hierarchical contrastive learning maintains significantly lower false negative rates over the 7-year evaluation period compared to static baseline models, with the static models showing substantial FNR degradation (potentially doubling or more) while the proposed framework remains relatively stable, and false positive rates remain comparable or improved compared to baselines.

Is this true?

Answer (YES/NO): NO